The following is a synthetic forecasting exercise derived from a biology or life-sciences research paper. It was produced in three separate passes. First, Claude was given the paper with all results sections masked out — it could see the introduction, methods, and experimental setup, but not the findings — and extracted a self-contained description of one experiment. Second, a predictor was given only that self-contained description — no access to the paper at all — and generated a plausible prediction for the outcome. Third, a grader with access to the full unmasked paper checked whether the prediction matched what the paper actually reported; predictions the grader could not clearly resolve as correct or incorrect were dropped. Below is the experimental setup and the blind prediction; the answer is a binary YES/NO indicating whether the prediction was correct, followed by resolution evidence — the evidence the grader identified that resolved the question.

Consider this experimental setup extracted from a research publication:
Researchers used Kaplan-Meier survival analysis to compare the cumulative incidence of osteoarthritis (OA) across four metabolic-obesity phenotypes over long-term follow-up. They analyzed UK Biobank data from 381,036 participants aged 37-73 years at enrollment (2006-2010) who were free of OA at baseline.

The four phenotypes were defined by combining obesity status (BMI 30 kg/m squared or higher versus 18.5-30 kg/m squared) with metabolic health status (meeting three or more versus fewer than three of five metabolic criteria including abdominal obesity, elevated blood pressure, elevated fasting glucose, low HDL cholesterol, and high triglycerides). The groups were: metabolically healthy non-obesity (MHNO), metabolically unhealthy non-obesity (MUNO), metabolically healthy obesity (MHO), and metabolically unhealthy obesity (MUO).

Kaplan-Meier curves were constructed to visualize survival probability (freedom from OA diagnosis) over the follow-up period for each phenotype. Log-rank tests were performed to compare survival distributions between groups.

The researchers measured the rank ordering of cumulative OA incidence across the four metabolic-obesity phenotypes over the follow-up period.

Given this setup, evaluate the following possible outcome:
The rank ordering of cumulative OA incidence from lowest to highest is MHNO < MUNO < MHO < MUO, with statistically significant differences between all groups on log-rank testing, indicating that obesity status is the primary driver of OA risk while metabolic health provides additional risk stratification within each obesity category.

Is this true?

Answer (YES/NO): YES